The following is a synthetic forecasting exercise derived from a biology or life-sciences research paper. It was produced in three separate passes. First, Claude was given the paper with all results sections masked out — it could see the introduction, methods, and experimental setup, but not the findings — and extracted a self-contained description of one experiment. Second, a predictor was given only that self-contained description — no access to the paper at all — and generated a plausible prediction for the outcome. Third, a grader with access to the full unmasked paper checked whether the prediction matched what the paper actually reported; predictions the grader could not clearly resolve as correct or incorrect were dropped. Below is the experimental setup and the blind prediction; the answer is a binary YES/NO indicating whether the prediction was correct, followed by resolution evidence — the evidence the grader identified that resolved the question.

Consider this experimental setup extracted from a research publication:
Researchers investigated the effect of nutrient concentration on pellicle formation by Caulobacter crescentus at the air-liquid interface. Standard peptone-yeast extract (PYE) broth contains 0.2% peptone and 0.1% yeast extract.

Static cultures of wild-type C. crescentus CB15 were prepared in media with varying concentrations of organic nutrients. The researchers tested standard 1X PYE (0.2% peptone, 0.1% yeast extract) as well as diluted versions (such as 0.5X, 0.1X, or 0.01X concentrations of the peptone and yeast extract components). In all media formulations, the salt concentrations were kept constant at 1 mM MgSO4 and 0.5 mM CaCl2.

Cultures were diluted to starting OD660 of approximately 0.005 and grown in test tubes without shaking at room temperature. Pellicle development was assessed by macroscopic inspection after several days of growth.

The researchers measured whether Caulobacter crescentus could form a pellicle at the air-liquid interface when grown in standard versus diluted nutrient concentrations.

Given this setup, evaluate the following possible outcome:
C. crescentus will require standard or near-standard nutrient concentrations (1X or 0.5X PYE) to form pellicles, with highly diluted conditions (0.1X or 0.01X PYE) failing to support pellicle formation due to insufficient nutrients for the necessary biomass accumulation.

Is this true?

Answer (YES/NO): NO